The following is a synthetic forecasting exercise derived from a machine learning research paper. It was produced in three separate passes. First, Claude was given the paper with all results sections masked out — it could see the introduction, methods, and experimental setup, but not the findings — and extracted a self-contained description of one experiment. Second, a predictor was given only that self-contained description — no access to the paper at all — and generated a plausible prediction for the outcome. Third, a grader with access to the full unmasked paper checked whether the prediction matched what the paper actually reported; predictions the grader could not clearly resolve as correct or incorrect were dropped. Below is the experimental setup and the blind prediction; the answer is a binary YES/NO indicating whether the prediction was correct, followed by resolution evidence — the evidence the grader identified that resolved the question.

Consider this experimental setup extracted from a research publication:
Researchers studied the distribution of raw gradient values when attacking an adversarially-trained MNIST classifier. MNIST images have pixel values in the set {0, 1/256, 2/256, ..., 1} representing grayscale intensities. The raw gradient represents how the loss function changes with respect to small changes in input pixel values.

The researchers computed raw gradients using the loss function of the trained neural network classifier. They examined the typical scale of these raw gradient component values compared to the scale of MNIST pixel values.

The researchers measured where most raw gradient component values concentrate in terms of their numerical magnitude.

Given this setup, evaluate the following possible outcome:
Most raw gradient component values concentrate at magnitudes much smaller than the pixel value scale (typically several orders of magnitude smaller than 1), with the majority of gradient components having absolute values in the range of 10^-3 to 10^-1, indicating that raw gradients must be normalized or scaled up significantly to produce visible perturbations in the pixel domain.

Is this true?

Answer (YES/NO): NO